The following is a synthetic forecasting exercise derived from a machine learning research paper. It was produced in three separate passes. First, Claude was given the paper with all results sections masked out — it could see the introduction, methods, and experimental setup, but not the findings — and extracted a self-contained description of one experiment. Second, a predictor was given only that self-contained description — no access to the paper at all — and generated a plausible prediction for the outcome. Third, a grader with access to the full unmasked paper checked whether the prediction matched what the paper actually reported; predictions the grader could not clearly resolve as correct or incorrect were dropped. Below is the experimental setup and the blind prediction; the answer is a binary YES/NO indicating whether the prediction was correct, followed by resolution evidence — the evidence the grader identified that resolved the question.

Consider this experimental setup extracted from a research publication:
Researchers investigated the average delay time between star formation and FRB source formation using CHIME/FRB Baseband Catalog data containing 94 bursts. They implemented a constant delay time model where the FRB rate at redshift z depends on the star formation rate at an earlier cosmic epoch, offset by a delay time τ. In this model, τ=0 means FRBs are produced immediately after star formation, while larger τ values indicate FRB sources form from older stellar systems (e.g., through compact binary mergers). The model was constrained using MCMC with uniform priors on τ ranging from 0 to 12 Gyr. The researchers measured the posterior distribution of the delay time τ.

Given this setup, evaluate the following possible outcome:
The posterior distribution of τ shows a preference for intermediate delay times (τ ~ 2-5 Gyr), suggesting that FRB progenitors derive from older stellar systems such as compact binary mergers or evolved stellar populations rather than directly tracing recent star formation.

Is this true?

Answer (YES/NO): NO